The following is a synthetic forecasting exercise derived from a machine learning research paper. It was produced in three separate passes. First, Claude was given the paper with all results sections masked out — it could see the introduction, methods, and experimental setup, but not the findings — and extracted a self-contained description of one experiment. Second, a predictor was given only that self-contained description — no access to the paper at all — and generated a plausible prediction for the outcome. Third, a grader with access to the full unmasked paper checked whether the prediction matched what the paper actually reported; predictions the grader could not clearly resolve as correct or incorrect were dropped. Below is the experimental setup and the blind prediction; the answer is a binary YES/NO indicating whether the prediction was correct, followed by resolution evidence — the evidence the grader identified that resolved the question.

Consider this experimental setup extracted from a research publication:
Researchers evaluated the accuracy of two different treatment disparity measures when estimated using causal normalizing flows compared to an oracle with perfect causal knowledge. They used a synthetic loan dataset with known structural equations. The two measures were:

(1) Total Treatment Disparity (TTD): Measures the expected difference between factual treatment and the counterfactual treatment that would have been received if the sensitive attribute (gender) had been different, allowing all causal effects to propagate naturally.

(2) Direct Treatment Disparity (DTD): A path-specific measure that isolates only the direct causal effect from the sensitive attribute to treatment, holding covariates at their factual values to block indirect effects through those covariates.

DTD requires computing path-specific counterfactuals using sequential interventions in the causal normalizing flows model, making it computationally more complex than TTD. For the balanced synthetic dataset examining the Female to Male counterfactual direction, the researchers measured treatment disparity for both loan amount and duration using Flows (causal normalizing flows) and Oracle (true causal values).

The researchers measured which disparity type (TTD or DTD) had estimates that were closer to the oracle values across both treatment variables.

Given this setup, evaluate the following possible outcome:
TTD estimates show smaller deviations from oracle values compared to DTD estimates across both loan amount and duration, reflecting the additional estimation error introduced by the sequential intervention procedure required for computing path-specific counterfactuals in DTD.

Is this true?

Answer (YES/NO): YES